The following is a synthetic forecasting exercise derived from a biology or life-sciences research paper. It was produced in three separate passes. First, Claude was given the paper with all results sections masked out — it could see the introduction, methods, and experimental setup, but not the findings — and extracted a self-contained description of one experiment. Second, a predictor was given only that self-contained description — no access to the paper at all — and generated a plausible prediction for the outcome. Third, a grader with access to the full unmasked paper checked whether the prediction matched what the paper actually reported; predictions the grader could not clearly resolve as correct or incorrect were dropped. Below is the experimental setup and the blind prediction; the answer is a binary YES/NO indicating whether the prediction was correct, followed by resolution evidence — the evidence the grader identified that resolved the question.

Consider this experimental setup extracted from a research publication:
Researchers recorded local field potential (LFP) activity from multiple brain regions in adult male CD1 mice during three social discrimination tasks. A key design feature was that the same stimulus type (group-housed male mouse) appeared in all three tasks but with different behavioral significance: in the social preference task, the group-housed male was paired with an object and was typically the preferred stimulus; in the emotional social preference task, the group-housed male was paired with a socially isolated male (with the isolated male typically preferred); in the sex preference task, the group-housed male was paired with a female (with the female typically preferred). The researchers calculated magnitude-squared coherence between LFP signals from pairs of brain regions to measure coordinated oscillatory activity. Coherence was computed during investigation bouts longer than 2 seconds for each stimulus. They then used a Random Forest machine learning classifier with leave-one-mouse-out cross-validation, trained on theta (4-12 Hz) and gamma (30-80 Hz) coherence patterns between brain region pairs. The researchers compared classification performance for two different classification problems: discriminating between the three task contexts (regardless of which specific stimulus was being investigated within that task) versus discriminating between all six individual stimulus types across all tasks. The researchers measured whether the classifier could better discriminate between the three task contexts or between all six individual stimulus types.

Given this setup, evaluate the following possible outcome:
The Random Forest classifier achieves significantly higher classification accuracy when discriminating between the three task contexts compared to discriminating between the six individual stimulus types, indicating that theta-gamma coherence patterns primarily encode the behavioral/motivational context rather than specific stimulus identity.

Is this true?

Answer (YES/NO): NO